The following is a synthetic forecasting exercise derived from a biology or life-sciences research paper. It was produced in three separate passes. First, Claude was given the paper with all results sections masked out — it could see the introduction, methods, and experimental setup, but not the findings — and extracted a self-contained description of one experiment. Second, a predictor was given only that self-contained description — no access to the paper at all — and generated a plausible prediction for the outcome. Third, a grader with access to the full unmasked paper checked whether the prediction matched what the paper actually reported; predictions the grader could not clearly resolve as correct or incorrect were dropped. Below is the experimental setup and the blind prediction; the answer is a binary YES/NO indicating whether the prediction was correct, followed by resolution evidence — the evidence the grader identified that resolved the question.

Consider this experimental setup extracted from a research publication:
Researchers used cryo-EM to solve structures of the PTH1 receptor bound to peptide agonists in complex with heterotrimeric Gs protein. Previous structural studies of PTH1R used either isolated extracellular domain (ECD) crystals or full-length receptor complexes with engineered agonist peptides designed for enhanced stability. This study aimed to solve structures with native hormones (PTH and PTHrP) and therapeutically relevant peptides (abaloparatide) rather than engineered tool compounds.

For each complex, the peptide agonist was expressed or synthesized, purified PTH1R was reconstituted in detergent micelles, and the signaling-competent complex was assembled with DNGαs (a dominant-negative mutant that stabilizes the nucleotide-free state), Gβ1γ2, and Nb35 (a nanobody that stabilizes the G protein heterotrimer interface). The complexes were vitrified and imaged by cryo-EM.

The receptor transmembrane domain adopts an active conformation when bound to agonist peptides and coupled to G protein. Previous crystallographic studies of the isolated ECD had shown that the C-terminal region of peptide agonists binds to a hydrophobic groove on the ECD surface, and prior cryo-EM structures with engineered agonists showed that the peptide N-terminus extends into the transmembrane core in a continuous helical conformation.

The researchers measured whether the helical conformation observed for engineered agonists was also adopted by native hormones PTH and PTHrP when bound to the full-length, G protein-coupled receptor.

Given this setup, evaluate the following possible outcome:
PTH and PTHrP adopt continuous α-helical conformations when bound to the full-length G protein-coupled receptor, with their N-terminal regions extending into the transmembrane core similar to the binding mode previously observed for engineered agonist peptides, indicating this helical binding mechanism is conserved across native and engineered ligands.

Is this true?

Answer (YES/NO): YES